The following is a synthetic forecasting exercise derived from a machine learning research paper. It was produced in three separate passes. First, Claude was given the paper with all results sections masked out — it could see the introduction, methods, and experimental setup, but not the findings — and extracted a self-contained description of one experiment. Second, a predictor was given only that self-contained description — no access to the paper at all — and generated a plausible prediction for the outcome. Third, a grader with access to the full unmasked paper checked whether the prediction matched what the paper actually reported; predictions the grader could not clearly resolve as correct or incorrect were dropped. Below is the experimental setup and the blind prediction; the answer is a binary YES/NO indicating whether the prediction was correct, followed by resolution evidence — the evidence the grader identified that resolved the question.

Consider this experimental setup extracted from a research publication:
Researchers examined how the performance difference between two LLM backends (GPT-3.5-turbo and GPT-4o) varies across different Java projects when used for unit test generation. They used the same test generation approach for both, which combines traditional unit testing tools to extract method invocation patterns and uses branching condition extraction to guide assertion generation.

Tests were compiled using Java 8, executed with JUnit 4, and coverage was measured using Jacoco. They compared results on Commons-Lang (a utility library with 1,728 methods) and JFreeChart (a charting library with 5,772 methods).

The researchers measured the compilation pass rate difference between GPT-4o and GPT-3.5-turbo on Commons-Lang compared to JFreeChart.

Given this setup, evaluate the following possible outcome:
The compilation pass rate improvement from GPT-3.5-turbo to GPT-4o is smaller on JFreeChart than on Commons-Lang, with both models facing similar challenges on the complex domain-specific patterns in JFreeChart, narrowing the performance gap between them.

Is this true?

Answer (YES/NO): YES